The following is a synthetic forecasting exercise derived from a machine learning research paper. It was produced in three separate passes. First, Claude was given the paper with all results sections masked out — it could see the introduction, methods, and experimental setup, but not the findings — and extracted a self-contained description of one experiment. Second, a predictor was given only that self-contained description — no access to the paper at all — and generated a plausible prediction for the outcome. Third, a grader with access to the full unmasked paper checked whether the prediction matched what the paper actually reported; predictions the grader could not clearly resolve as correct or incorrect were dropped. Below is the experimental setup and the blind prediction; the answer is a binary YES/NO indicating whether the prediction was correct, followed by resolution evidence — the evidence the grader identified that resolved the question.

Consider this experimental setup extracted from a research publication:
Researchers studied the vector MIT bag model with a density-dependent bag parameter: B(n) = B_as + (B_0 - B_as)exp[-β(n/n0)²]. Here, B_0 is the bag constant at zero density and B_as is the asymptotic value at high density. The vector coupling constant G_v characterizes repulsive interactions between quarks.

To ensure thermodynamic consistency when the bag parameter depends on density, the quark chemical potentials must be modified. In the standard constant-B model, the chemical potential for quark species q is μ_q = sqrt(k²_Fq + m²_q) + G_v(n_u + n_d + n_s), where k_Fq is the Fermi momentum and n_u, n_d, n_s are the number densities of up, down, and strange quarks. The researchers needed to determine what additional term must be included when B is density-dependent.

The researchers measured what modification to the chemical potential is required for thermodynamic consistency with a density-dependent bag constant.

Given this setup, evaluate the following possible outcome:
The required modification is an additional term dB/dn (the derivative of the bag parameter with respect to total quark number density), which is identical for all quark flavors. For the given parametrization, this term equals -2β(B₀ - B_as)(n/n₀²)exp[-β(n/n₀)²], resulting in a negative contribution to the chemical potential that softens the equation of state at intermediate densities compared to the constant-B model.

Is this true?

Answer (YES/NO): NO